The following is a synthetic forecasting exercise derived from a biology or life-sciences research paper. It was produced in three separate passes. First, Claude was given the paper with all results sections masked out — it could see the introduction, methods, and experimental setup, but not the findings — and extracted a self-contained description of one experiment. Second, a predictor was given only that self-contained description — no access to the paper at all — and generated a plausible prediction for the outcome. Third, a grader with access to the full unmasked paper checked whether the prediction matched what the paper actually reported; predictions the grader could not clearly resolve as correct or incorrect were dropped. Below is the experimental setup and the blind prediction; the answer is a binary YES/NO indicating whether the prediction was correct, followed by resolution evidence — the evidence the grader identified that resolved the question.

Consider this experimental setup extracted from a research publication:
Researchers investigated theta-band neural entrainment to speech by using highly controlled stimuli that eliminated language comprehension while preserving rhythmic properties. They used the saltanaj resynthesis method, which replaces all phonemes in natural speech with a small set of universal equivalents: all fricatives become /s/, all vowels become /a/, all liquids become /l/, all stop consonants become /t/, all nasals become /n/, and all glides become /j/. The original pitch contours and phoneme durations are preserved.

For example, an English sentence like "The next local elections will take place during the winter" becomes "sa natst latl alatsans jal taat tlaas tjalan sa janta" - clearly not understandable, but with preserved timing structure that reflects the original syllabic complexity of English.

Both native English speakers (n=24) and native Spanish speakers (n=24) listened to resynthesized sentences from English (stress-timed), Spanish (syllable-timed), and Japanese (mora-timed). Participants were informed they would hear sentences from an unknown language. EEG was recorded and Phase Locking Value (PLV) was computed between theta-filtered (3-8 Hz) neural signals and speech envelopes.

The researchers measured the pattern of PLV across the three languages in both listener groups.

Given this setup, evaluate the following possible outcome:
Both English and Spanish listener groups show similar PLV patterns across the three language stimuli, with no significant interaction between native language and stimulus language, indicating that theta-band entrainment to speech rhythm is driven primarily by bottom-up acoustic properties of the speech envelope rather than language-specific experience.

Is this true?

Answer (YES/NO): YES